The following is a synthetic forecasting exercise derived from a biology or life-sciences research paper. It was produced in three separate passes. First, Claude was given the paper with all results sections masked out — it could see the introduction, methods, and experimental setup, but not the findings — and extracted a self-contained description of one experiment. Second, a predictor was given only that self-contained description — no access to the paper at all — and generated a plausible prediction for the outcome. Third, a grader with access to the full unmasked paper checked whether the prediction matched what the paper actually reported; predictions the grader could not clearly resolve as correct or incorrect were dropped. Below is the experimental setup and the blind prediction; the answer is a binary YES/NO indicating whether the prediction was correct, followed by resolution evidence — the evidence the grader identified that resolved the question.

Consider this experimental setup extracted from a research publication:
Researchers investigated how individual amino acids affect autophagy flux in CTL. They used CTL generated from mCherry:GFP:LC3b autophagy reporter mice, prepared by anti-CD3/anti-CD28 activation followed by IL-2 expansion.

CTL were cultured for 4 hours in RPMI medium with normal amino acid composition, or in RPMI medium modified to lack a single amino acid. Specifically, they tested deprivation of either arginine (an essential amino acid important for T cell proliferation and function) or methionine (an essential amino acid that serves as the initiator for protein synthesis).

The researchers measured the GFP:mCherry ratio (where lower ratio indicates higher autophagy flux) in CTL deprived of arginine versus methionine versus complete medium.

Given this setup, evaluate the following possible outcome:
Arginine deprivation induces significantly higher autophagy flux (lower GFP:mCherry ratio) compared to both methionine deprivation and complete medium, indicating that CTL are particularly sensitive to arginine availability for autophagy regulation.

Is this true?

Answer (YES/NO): NO